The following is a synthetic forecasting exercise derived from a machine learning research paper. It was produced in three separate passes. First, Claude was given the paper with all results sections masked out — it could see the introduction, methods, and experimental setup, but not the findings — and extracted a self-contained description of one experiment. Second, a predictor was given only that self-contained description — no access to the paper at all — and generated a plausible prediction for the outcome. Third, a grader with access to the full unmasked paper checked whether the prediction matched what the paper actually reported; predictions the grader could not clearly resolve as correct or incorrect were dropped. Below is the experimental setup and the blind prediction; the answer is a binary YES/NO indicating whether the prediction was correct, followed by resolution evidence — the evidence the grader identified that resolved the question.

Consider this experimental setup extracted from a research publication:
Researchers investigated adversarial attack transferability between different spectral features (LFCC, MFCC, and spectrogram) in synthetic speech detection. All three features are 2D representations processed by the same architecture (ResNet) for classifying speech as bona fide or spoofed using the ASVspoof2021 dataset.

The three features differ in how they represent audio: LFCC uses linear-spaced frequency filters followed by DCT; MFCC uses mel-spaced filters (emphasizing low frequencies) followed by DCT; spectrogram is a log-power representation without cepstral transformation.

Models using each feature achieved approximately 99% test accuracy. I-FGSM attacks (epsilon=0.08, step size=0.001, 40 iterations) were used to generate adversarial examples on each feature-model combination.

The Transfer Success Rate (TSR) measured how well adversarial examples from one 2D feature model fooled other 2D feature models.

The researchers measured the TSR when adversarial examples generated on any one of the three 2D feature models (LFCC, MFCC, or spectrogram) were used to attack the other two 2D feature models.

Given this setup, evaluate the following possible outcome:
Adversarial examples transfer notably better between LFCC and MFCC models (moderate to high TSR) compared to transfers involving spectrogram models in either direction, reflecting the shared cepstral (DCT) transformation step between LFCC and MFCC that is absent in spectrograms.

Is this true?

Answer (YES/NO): NO